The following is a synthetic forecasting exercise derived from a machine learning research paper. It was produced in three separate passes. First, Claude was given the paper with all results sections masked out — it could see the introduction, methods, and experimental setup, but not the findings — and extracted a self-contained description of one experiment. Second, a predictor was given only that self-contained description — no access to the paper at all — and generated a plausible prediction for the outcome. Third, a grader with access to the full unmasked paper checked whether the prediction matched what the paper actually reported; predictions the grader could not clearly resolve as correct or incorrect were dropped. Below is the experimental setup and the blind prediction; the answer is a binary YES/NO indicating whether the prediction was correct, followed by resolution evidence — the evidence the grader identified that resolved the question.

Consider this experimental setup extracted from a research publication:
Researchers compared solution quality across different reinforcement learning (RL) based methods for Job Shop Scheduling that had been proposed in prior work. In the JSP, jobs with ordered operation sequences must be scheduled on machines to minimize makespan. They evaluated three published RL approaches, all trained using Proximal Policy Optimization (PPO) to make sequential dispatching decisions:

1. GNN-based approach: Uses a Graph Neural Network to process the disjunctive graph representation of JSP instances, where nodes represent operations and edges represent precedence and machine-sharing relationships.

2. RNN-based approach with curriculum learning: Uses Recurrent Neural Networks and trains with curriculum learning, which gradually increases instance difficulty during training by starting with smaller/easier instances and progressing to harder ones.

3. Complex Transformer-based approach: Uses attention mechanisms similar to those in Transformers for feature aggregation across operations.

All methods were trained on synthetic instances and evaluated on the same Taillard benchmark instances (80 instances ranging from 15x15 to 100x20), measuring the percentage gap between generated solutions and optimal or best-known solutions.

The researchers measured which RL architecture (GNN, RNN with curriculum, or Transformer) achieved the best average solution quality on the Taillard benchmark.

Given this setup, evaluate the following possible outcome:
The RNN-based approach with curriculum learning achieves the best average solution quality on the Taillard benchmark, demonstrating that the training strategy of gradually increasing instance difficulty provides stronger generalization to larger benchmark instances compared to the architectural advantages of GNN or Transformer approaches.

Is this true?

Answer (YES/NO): NO